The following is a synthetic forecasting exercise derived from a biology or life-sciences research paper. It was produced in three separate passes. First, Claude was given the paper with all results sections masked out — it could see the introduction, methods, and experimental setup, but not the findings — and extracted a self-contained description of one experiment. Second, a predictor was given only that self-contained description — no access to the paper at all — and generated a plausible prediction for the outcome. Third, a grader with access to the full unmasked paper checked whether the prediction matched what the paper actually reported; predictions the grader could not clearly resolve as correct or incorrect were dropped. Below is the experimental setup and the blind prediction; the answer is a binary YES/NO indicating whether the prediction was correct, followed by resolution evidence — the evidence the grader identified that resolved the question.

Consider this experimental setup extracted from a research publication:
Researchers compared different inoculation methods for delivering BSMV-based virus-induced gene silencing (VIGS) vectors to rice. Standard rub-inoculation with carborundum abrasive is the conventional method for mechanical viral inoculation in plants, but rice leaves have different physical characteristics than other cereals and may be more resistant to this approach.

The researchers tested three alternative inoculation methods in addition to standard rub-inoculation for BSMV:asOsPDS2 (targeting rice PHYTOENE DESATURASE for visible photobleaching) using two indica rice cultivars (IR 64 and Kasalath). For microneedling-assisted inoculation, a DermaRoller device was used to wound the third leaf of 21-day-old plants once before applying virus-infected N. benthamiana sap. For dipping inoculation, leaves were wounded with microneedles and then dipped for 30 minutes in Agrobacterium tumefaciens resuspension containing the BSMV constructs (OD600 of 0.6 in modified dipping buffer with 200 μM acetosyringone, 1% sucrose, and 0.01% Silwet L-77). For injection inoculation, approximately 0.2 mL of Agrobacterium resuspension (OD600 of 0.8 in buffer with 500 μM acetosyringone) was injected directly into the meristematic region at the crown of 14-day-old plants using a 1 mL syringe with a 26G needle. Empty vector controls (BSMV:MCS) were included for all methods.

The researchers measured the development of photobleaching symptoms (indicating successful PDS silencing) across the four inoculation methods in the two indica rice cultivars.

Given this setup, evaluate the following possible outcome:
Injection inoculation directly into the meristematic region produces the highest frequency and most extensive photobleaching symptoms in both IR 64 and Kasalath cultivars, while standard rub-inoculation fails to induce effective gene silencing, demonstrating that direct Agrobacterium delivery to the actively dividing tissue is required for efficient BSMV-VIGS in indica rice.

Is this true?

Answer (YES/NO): NO